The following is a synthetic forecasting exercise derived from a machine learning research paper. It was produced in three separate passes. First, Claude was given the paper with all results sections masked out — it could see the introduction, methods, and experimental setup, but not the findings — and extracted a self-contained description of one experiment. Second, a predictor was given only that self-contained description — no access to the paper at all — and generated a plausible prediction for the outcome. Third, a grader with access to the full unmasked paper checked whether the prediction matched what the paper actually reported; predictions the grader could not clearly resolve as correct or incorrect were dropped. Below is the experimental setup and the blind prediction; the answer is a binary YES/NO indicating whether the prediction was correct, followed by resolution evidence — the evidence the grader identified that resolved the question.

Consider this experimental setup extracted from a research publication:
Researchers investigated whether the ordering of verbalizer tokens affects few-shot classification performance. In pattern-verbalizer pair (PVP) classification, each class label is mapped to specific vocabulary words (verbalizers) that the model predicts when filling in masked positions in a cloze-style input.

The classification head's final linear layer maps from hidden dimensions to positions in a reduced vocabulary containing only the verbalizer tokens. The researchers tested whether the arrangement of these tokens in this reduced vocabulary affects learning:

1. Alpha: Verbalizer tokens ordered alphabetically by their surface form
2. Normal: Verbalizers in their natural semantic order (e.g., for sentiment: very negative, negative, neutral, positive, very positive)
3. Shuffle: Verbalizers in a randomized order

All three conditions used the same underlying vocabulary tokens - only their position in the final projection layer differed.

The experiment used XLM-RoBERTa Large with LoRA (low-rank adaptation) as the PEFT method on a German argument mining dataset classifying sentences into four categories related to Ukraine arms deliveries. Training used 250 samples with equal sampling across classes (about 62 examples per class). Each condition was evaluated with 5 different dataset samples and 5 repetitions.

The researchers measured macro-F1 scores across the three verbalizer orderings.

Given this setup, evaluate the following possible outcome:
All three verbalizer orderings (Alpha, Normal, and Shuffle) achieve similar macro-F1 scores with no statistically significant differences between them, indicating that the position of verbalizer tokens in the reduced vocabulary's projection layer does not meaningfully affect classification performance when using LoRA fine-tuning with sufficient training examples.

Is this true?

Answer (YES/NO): YES